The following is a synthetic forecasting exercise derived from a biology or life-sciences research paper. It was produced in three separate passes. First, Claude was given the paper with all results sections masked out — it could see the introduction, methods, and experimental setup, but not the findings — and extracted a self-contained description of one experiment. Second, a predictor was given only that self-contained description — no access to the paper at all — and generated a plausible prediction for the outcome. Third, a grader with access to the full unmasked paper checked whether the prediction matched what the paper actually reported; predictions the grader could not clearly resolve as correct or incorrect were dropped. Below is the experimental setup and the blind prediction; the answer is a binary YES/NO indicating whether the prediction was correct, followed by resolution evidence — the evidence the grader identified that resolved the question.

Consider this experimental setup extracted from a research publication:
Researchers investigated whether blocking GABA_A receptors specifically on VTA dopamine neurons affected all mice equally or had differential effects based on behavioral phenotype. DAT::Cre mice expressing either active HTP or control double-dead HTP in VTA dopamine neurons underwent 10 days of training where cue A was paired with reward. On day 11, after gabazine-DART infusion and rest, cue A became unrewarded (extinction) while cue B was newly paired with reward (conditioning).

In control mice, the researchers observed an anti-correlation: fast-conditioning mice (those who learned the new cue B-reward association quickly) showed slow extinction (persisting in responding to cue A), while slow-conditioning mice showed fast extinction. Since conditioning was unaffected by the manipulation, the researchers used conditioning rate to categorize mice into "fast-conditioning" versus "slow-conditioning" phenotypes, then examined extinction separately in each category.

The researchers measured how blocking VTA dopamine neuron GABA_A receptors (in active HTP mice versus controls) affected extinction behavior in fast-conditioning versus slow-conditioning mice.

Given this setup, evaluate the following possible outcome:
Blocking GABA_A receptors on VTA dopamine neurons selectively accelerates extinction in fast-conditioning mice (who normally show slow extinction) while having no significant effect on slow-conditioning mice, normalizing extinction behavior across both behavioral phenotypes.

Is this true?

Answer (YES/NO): YES